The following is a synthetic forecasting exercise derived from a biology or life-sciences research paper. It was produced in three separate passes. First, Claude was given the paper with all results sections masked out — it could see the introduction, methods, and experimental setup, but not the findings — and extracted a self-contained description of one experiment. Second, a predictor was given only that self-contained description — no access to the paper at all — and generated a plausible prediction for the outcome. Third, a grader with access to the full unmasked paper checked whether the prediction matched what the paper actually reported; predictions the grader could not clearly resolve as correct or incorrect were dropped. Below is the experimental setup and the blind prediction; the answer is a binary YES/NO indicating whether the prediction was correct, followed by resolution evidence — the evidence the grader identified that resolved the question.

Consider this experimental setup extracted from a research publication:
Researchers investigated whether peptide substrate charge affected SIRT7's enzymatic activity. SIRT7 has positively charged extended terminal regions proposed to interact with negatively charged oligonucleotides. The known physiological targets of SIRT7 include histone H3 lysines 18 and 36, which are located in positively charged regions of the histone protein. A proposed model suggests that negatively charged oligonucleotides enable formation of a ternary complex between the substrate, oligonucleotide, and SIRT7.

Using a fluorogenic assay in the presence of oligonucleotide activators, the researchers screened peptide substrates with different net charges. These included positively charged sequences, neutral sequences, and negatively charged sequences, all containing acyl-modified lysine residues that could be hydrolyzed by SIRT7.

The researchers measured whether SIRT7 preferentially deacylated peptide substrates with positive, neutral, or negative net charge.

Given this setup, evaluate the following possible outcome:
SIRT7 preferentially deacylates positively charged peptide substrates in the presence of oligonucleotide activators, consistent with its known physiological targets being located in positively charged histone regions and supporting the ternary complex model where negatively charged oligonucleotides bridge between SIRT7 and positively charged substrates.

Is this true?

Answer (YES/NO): YES